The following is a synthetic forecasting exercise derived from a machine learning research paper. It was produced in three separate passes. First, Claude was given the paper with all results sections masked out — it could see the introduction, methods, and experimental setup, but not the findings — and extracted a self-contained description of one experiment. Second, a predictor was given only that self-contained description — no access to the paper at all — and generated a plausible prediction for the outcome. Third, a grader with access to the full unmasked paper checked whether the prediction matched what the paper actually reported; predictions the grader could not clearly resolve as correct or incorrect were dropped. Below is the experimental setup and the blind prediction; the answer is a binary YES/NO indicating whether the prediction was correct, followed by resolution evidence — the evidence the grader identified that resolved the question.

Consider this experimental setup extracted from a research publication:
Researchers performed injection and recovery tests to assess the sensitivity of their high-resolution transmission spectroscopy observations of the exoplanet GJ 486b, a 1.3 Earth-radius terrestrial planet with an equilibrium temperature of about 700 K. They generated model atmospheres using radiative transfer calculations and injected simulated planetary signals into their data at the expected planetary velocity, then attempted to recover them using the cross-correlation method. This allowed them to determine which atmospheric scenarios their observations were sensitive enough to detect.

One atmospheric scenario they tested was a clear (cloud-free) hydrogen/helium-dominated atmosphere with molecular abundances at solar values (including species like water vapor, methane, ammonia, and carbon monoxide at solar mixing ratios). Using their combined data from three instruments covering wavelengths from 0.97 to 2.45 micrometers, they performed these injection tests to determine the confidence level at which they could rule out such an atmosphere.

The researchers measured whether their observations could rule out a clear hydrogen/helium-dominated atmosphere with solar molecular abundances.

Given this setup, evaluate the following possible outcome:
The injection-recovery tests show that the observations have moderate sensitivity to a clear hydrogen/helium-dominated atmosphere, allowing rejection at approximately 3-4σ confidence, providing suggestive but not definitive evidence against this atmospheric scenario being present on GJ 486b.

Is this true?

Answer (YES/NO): NO